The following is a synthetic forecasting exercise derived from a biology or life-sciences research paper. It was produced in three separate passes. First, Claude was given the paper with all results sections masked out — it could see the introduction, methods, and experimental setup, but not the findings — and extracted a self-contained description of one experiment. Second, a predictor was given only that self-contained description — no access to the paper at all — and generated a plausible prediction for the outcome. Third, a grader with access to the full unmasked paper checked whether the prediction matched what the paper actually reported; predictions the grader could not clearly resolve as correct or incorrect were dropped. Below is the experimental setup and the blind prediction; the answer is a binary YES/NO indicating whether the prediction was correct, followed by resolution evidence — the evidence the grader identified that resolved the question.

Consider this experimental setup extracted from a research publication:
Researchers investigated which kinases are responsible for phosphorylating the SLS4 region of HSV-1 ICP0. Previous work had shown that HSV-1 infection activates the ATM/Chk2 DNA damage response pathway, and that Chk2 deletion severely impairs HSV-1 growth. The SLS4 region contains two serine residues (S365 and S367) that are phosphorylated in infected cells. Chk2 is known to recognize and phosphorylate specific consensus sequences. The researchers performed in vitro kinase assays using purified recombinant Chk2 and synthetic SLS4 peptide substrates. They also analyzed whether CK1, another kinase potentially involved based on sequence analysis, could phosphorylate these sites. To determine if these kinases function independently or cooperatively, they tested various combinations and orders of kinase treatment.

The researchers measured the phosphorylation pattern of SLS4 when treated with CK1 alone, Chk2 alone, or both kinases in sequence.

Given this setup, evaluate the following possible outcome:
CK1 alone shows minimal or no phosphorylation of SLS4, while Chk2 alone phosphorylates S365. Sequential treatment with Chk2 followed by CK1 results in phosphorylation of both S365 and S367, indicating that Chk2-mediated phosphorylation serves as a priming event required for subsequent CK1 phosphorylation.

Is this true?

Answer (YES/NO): NO